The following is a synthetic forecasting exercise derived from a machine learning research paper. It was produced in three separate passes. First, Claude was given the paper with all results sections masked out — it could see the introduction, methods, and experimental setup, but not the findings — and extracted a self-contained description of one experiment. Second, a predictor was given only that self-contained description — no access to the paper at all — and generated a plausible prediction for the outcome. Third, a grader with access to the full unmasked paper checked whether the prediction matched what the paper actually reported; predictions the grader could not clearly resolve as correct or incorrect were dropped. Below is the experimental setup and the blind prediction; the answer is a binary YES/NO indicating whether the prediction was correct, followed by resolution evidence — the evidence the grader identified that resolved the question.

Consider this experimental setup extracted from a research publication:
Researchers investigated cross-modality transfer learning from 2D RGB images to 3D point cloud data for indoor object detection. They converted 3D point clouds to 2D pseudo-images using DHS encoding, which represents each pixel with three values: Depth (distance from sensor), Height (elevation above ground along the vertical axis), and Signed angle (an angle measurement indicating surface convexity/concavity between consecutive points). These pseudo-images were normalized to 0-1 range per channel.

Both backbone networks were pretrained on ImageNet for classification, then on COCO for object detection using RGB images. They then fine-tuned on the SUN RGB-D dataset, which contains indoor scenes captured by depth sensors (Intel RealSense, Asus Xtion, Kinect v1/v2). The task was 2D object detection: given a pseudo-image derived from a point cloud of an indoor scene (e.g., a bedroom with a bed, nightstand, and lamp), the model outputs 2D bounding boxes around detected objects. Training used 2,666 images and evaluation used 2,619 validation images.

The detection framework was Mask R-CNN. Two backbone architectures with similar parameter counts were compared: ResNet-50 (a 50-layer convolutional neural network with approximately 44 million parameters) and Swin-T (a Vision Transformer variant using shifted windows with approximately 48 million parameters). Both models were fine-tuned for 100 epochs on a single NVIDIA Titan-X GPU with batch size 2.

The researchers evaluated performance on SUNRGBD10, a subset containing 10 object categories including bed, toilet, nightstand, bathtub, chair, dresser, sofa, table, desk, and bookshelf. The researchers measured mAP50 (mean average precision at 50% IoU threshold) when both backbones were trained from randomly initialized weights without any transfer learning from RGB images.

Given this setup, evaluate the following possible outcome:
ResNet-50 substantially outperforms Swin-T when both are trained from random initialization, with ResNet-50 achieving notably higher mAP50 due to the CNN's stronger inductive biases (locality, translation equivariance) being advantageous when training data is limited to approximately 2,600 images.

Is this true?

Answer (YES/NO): NO